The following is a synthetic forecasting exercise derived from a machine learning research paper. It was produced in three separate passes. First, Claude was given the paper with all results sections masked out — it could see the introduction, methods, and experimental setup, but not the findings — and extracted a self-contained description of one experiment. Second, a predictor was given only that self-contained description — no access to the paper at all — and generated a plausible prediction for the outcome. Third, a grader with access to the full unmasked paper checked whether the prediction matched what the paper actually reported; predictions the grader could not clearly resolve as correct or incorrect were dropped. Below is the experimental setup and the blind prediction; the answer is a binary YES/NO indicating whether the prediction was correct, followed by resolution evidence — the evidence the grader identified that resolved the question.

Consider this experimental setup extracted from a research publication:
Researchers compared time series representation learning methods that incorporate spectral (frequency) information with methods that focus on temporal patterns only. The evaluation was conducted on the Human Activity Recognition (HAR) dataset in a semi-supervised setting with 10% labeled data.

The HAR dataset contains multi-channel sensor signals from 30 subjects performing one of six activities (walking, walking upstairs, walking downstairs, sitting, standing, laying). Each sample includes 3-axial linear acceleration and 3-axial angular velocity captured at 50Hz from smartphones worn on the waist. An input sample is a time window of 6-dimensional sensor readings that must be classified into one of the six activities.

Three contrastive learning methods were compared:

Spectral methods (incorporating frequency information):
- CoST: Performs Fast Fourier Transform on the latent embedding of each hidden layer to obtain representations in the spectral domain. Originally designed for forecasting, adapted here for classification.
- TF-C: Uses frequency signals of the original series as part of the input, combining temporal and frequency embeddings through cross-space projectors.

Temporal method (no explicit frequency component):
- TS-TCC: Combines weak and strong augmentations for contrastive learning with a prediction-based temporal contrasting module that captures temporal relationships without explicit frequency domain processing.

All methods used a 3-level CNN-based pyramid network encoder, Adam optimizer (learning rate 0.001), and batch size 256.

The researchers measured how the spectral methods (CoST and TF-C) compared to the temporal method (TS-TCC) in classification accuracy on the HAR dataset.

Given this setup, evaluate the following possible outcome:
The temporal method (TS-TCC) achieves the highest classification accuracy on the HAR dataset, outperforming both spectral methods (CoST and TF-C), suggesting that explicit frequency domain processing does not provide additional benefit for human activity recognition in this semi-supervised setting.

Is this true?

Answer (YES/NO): YES